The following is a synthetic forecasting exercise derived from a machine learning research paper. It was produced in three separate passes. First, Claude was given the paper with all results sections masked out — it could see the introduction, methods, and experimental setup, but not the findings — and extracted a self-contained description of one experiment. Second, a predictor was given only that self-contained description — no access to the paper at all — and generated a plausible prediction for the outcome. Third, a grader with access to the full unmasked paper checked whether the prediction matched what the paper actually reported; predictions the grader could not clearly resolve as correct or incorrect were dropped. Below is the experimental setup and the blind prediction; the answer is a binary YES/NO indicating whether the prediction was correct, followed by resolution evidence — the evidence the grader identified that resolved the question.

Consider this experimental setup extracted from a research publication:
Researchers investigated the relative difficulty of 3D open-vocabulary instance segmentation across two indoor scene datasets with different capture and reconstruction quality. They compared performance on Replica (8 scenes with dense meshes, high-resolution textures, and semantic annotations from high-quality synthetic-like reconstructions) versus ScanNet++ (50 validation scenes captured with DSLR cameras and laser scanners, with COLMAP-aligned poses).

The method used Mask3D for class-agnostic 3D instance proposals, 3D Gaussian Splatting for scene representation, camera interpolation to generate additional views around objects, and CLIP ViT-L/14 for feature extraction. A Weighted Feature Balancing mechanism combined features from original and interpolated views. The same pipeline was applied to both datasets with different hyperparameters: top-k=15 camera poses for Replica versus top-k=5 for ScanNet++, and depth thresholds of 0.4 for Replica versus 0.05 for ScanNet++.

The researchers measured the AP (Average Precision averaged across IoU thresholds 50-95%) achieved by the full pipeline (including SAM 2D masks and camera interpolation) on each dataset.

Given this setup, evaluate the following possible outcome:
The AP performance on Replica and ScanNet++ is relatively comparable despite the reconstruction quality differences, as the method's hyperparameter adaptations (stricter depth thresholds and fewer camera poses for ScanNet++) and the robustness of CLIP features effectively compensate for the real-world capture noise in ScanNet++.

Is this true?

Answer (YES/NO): NO